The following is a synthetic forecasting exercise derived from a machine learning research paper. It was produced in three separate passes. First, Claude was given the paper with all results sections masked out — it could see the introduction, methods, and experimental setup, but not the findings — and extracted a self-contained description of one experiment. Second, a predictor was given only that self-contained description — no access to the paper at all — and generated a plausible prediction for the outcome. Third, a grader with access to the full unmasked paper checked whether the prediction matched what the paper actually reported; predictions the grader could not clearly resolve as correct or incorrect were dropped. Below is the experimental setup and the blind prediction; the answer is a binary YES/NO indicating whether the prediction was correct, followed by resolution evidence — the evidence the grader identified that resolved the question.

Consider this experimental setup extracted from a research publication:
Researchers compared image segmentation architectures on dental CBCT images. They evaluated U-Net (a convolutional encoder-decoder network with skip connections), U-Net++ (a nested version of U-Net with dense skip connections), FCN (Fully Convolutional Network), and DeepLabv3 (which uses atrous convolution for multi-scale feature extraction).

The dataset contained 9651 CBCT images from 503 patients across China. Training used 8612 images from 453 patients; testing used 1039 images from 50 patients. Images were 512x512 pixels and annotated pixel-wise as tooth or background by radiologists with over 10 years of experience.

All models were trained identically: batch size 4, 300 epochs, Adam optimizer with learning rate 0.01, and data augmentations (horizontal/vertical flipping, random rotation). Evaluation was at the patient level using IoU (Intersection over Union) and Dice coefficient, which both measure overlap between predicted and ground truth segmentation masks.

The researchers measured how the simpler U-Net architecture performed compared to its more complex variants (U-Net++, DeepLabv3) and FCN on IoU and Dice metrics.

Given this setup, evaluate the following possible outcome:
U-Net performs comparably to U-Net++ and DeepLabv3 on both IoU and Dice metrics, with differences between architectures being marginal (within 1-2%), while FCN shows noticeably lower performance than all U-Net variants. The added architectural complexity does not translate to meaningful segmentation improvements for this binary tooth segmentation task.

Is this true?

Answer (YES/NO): NO